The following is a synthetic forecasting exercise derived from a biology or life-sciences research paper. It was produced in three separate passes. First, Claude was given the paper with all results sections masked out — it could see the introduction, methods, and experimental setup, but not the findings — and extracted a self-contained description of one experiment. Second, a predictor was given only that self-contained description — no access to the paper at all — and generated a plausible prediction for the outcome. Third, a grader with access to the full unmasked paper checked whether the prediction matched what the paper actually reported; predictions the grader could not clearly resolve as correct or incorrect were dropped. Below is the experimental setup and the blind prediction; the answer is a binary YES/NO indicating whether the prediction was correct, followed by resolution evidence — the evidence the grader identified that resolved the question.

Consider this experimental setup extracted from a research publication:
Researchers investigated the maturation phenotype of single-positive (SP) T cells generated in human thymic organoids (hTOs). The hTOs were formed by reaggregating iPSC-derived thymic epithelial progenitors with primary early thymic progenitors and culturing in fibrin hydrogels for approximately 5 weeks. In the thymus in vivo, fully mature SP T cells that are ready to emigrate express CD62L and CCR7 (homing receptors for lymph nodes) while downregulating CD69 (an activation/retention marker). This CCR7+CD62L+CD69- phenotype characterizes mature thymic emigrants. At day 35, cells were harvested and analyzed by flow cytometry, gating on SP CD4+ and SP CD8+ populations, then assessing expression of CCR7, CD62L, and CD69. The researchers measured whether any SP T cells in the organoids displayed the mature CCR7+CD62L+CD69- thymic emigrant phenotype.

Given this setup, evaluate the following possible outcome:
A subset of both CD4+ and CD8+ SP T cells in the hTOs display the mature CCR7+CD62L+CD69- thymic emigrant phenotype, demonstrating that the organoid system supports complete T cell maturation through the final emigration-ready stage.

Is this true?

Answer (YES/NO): YES